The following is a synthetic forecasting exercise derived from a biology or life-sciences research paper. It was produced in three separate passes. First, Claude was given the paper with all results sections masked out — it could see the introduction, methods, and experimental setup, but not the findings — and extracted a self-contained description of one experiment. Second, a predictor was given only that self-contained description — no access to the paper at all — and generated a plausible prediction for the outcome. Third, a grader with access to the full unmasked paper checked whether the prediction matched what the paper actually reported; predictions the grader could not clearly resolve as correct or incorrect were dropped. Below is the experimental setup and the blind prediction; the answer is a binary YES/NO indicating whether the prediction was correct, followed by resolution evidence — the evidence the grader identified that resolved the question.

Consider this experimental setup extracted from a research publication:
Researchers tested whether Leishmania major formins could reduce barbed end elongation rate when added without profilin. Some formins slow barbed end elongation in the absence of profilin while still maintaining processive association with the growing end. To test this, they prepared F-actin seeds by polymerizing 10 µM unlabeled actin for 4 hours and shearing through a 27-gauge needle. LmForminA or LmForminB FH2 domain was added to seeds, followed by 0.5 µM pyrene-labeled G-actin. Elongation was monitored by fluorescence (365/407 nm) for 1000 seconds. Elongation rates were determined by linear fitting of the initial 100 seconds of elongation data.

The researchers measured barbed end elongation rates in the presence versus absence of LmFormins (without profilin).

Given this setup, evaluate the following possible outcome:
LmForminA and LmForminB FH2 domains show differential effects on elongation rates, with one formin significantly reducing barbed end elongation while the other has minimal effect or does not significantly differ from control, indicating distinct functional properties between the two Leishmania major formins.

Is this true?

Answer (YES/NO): NO